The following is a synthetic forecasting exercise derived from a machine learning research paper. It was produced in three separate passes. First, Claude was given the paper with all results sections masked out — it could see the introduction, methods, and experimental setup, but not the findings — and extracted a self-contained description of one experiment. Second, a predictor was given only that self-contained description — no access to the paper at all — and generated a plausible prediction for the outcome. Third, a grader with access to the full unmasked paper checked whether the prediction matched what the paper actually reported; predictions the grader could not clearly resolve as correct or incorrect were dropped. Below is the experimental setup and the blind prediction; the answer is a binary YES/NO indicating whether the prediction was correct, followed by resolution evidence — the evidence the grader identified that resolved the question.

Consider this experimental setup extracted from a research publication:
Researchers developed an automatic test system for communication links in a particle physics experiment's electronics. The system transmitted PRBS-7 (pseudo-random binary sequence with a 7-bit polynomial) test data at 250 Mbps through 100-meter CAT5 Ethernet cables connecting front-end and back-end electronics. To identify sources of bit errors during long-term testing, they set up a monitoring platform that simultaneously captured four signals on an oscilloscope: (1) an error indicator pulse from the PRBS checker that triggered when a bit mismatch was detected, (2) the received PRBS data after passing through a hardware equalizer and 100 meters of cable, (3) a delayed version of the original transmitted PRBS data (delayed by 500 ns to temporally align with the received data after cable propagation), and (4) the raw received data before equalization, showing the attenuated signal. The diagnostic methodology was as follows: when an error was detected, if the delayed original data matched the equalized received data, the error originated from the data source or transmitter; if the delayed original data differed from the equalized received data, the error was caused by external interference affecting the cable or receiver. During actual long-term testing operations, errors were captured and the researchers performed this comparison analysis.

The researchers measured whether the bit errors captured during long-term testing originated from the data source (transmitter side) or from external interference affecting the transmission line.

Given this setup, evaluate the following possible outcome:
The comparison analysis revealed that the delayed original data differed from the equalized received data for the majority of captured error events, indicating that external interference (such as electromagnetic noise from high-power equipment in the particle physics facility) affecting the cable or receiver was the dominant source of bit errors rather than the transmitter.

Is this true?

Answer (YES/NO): YES